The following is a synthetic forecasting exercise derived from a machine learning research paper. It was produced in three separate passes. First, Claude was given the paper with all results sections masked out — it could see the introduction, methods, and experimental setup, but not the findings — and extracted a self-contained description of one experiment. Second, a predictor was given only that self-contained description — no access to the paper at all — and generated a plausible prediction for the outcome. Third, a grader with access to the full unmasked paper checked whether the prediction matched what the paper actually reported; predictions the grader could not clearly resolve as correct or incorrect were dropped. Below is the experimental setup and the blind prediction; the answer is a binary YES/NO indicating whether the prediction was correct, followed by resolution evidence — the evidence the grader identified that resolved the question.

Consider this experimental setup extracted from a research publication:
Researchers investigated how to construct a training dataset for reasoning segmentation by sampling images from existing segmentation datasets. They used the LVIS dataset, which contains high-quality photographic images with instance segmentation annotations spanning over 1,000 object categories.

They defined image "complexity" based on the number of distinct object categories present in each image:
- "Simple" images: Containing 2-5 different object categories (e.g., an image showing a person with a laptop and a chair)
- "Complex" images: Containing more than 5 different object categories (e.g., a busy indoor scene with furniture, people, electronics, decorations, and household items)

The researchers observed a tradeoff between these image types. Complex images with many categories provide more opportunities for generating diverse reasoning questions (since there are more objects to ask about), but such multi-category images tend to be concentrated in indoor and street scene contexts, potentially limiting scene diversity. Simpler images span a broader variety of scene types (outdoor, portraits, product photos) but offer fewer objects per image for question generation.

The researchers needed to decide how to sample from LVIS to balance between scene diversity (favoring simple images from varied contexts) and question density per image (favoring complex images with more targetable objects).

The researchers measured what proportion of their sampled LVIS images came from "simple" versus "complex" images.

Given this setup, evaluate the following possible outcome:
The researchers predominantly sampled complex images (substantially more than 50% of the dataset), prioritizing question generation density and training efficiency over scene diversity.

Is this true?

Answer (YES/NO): NO